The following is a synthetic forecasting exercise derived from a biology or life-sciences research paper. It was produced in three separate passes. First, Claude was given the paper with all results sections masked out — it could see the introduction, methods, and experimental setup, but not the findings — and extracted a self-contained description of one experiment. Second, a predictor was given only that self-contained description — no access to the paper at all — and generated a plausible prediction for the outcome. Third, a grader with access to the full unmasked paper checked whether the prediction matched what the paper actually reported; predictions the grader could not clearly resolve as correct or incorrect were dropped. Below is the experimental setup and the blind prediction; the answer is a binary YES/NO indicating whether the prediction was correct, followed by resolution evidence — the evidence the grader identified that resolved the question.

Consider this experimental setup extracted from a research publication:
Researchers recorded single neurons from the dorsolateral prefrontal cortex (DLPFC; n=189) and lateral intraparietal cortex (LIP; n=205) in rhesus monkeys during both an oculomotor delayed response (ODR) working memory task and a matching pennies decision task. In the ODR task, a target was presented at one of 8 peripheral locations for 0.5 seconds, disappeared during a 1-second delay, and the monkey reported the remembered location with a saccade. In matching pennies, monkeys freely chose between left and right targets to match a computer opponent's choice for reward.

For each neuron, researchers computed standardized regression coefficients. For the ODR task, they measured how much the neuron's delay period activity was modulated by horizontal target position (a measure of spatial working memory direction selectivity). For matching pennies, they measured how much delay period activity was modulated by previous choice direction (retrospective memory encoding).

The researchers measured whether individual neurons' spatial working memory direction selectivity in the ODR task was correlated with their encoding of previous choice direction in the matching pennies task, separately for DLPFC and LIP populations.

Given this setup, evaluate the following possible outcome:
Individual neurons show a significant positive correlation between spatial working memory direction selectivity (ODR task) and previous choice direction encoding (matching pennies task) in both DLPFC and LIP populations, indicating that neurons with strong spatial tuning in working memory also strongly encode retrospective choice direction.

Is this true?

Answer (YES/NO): NO